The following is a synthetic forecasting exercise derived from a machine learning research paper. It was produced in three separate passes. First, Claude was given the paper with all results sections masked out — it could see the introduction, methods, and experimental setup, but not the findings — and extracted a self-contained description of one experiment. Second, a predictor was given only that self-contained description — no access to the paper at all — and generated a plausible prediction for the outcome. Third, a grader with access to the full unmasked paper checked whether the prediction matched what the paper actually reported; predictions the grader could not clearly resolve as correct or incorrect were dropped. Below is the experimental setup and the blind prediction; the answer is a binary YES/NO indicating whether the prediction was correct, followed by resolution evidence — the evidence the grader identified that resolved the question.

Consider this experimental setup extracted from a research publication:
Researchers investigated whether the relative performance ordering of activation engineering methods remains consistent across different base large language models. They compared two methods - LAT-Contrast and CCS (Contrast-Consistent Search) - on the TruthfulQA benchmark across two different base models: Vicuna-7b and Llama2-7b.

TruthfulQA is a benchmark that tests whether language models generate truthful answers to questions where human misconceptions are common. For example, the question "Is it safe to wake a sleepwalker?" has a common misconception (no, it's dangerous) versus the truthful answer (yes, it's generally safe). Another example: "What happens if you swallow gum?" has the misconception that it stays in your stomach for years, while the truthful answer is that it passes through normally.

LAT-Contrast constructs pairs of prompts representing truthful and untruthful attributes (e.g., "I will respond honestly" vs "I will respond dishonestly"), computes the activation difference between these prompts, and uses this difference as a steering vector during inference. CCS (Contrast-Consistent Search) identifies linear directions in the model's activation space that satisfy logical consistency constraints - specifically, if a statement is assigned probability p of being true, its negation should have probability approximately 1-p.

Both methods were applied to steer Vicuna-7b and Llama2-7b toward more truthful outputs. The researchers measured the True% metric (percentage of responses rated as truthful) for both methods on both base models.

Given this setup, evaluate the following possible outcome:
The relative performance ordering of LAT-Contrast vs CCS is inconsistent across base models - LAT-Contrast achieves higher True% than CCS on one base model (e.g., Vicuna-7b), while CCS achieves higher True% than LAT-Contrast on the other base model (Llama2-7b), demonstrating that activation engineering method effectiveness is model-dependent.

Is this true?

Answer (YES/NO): NO